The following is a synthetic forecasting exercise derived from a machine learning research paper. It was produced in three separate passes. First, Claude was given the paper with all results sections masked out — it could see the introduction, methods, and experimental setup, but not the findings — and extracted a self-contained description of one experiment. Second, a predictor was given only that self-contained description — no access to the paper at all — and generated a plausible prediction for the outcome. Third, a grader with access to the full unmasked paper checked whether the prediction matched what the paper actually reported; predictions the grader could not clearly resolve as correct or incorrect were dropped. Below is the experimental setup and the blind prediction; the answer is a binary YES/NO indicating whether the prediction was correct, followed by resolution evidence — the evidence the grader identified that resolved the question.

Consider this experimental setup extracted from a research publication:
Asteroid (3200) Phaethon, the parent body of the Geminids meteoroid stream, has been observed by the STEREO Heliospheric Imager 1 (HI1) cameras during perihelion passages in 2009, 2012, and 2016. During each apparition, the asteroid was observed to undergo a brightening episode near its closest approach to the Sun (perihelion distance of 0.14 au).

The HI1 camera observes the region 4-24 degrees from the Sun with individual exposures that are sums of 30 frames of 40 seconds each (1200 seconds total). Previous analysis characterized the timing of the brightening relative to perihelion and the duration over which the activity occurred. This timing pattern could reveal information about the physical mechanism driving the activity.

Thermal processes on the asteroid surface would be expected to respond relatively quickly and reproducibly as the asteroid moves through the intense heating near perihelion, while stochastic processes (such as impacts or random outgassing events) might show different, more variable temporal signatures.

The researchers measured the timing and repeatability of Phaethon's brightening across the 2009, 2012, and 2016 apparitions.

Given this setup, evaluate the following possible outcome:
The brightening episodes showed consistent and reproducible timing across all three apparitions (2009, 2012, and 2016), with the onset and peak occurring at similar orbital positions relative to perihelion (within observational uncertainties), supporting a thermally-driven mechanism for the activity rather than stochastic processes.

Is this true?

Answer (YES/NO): YES